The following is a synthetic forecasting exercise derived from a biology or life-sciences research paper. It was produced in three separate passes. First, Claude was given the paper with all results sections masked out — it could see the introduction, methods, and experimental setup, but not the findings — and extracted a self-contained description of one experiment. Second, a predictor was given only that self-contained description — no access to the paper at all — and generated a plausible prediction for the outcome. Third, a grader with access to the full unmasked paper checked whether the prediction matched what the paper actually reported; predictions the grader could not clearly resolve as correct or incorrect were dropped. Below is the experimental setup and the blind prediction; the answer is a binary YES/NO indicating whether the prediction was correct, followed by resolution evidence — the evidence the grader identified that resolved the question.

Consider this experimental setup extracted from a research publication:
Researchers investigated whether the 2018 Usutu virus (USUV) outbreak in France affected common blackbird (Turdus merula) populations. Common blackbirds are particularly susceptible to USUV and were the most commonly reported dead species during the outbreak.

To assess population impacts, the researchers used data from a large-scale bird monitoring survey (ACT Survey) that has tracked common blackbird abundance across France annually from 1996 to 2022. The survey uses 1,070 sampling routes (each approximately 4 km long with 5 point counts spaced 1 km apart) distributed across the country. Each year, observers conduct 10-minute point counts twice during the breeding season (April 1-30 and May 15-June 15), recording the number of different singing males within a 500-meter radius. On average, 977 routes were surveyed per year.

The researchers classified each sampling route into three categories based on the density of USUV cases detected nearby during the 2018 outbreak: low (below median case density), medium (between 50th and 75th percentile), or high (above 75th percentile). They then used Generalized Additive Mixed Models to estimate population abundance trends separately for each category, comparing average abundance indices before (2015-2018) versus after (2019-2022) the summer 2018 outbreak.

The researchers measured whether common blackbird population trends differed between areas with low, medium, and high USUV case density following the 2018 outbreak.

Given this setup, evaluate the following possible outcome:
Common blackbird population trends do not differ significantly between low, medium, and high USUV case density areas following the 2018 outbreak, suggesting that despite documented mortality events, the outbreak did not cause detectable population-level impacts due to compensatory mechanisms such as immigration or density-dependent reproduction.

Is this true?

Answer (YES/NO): NO